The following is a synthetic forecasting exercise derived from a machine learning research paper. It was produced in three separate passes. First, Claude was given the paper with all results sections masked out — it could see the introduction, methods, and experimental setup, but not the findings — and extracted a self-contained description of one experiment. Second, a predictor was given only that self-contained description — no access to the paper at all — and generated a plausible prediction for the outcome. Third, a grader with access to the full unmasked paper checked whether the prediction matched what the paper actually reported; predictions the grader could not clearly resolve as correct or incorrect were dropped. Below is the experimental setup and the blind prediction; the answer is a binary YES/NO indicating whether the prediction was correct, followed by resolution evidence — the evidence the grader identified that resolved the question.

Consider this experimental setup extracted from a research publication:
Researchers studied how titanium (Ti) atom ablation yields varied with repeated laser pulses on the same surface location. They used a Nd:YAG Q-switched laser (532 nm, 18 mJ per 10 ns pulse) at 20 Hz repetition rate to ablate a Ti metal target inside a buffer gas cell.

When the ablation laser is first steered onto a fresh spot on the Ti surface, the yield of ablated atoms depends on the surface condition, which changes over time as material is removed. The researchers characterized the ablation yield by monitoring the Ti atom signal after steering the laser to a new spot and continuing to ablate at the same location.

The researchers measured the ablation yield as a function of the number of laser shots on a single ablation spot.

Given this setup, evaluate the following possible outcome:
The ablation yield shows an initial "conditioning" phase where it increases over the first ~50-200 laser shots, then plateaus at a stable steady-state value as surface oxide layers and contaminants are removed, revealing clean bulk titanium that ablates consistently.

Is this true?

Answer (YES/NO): NO